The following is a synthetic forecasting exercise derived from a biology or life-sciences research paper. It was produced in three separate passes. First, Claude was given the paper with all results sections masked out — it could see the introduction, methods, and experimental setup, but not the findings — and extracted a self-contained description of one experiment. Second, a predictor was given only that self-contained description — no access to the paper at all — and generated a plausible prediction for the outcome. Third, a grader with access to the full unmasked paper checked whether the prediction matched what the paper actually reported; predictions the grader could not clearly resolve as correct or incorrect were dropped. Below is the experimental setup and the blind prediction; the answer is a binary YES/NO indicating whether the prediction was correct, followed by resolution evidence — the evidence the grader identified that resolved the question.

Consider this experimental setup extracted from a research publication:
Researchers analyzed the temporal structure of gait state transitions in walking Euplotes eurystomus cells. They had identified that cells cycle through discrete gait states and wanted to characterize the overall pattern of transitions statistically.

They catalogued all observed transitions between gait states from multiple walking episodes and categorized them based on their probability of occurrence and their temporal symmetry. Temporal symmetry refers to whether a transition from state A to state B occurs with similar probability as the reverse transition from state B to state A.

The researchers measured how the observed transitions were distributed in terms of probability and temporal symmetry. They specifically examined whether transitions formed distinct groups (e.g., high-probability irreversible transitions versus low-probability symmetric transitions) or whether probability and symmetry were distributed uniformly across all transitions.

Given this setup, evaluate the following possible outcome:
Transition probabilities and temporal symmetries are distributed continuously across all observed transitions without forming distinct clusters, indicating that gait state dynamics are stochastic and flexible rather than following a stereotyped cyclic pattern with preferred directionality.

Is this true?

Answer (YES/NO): NO